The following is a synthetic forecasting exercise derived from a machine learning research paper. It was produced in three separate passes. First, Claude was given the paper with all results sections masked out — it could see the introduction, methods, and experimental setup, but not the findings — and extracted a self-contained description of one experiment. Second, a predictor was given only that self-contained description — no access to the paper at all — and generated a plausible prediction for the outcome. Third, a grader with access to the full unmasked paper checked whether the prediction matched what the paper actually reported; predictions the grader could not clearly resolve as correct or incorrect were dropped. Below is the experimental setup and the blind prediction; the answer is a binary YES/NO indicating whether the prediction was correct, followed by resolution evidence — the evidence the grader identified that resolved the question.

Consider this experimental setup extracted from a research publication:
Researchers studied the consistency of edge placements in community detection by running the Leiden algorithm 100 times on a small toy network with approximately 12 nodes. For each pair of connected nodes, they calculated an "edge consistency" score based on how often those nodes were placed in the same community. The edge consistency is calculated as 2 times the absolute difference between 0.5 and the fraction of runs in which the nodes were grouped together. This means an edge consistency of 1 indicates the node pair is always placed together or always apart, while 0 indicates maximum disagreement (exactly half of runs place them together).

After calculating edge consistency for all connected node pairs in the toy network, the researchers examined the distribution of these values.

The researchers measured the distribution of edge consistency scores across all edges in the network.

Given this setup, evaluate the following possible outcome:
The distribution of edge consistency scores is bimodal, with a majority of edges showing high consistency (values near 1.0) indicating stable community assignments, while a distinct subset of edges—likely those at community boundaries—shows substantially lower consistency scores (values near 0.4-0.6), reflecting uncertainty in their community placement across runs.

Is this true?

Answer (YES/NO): NO